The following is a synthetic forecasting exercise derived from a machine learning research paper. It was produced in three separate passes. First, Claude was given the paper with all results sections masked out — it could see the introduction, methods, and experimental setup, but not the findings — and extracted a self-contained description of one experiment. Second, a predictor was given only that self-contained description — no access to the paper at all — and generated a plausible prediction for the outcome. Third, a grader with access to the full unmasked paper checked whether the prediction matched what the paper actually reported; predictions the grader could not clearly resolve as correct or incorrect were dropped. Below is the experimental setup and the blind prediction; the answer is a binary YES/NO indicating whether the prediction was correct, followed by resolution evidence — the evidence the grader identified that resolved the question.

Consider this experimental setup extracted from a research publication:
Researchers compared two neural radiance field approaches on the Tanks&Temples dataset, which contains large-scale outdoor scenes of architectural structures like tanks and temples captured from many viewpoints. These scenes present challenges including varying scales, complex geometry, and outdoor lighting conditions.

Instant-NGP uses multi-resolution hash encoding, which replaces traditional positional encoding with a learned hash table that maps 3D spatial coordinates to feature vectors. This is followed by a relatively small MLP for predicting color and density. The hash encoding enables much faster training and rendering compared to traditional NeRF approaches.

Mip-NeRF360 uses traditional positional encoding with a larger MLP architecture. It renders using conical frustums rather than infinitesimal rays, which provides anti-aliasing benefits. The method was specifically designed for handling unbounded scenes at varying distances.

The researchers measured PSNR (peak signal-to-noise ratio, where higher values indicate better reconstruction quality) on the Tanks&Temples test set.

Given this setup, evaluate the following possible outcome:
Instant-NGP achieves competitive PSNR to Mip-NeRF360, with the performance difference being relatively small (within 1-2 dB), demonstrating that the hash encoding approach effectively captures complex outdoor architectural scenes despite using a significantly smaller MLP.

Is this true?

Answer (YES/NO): YES